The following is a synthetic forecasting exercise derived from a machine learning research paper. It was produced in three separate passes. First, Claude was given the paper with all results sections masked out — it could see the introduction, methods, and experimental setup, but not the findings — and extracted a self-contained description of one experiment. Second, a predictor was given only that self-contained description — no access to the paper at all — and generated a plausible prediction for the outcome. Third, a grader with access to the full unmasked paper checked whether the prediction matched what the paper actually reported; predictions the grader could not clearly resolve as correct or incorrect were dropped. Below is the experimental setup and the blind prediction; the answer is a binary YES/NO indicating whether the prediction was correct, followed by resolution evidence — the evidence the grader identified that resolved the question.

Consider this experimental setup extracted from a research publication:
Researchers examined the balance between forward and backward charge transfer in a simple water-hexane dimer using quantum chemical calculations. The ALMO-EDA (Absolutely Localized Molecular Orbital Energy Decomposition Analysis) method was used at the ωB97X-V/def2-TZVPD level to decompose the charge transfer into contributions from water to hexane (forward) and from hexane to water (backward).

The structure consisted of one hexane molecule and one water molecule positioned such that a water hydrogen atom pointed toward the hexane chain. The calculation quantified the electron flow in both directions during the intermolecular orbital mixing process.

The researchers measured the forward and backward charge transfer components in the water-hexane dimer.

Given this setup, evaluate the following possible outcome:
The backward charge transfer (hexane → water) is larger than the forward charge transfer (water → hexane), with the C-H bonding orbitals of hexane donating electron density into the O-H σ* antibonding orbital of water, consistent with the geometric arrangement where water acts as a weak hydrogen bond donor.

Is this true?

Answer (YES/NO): NO